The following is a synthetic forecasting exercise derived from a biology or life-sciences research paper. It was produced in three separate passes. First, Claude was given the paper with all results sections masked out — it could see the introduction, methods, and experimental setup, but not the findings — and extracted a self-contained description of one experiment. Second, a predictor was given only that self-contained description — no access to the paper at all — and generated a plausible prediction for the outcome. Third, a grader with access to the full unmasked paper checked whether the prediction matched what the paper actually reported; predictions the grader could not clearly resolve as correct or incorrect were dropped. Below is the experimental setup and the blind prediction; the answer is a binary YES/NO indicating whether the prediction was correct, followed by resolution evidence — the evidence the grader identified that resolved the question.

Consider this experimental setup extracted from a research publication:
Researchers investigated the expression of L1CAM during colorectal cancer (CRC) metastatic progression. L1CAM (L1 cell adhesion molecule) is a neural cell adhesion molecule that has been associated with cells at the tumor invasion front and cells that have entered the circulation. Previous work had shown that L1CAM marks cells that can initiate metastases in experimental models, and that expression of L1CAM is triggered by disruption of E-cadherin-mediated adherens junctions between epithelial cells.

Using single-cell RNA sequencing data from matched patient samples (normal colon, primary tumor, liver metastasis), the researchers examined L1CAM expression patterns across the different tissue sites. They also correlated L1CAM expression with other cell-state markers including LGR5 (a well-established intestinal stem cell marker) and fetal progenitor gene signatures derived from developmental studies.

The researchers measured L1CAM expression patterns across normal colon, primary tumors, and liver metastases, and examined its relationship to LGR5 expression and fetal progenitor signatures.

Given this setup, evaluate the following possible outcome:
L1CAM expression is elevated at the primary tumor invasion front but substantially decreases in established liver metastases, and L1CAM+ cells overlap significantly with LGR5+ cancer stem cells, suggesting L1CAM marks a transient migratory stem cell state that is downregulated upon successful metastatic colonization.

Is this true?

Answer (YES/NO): NO